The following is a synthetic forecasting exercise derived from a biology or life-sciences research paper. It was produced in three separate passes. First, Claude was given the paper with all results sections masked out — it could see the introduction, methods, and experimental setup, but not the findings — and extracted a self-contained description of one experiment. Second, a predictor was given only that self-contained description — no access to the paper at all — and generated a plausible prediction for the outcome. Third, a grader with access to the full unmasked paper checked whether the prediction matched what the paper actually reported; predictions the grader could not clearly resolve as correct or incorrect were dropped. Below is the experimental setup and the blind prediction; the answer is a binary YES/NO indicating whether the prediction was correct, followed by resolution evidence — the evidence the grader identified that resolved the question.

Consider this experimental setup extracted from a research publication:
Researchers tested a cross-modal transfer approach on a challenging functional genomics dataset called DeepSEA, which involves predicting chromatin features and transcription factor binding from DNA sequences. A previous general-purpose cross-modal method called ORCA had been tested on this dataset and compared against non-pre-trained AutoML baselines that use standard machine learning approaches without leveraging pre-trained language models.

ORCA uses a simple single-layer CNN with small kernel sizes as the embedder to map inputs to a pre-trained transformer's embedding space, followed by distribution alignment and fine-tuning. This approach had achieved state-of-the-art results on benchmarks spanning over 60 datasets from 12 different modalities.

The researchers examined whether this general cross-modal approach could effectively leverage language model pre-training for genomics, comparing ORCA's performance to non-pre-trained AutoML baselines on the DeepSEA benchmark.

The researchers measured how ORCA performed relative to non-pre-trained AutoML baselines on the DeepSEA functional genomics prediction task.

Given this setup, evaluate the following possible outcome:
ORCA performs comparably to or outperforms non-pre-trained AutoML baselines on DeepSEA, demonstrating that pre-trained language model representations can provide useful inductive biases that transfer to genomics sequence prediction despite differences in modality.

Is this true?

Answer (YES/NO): NO